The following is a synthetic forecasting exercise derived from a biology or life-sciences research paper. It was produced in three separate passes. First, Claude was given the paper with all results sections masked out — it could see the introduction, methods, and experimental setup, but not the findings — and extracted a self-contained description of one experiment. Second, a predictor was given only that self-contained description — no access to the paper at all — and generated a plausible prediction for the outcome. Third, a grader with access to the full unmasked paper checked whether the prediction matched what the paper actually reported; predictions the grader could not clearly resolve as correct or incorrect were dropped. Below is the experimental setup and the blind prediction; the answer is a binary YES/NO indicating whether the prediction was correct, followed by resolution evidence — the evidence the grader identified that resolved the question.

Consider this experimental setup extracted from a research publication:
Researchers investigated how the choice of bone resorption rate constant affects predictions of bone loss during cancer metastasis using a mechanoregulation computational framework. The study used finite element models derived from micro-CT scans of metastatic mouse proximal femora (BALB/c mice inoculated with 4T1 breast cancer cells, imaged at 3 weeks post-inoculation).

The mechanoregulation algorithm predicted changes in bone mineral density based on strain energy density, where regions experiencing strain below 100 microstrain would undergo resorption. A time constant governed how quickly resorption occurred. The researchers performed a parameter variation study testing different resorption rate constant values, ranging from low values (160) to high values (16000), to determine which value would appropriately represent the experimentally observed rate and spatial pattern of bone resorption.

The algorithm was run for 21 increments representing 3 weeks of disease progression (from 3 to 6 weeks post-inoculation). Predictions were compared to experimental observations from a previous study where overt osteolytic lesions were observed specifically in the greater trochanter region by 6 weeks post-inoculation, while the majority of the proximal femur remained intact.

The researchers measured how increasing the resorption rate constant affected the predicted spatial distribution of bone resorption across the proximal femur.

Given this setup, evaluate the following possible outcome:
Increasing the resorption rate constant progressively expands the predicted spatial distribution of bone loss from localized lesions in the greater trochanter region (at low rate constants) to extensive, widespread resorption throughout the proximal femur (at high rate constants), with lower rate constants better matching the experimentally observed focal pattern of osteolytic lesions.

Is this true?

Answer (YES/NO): NO